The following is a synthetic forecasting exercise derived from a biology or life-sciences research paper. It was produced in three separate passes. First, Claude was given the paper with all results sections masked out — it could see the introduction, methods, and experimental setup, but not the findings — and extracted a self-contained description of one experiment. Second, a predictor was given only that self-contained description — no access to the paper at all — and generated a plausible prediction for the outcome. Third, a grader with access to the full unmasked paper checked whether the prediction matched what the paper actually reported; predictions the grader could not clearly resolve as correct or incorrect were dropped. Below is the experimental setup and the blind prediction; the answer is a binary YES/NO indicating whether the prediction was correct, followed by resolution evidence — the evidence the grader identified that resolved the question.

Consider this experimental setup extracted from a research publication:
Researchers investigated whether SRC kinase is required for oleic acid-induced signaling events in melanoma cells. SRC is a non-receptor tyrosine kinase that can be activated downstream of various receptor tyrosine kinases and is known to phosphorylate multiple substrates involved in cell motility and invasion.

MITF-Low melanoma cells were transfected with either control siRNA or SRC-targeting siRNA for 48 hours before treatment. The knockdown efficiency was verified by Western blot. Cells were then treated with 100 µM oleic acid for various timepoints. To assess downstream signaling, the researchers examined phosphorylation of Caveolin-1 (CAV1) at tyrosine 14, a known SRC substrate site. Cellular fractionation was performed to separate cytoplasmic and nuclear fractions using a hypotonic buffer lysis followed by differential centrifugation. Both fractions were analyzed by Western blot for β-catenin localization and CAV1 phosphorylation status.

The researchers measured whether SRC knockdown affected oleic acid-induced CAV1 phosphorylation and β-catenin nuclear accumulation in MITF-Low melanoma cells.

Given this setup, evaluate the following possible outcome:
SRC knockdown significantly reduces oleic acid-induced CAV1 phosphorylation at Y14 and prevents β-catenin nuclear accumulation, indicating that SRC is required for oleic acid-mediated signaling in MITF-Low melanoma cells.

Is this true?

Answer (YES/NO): YES